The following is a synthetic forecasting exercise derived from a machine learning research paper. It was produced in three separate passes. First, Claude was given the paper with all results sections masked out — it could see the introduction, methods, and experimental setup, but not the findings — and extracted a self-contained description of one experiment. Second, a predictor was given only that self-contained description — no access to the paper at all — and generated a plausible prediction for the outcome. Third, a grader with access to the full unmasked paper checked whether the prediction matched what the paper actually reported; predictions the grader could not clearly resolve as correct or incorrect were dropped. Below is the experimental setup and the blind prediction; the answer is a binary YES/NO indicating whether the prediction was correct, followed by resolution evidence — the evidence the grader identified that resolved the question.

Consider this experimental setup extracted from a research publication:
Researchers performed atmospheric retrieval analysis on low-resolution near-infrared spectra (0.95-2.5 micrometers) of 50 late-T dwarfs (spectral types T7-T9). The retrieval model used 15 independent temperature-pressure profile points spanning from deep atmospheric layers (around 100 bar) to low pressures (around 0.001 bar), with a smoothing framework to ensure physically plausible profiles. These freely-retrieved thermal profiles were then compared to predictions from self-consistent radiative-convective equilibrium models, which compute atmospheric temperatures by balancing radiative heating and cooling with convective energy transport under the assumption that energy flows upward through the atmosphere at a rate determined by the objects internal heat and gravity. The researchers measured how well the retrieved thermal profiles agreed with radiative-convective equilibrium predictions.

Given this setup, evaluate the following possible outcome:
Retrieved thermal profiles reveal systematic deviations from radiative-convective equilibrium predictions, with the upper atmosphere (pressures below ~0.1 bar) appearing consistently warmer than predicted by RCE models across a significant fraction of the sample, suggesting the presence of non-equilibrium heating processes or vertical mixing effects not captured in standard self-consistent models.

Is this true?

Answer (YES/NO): NO